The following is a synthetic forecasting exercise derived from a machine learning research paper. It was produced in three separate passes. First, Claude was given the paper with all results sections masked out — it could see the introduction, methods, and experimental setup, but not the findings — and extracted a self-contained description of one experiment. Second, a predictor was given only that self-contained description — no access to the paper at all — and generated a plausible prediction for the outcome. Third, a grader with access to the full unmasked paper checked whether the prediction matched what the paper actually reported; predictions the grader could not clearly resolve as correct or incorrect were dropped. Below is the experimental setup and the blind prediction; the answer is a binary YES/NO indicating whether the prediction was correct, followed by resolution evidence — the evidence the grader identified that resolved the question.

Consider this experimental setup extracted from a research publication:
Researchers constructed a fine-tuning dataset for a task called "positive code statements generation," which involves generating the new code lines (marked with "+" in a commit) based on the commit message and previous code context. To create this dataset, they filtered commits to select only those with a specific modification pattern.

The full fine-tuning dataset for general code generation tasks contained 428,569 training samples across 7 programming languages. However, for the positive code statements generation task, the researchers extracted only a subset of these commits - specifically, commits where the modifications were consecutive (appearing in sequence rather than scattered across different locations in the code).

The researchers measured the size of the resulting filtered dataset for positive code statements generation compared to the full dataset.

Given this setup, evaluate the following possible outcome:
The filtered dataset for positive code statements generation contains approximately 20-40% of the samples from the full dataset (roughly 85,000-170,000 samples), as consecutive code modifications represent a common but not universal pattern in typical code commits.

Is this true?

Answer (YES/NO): NO